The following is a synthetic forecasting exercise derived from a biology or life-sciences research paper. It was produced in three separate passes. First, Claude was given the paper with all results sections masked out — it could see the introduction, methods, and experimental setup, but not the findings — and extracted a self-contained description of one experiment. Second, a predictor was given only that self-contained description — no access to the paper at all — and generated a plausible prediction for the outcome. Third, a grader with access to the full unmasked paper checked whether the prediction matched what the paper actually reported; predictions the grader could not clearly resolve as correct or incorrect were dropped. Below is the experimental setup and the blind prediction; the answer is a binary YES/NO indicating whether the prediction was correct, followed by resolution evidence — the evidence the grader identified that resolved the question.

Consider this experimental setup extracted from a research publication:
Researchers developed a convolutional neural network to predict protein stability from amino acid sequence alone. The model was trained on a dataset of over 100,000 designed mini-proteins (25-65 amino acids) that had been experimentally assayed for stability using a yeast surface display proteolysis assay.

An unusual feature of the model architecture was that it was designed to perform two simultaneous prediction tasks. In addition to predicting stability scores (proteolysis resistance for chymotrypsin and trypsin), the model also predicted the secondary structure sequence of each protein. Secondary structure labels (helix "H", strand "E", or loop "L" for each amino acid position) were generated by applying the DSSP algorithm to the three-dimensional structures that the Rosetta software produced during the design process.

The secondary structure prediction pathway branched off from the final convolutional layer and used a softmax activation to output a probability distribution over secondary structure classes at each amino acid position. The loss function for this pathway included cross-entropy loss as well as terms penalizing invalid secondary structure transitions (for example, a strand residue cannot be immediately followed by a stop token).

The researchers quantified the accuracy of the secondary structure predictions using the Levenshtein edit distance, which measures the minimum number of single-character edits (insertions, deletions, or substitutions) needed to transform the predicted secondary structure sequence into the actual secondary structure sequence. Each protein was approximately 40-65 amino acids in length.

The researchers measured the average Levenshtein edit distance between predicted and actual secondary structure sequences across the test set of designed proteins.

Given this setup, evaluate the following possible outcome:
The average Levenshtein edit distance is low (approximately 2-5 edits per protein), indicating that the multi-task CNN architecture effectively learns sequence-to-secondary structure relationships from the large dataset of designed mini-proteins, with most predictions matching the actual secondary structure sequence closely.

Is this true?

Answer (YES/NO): YES